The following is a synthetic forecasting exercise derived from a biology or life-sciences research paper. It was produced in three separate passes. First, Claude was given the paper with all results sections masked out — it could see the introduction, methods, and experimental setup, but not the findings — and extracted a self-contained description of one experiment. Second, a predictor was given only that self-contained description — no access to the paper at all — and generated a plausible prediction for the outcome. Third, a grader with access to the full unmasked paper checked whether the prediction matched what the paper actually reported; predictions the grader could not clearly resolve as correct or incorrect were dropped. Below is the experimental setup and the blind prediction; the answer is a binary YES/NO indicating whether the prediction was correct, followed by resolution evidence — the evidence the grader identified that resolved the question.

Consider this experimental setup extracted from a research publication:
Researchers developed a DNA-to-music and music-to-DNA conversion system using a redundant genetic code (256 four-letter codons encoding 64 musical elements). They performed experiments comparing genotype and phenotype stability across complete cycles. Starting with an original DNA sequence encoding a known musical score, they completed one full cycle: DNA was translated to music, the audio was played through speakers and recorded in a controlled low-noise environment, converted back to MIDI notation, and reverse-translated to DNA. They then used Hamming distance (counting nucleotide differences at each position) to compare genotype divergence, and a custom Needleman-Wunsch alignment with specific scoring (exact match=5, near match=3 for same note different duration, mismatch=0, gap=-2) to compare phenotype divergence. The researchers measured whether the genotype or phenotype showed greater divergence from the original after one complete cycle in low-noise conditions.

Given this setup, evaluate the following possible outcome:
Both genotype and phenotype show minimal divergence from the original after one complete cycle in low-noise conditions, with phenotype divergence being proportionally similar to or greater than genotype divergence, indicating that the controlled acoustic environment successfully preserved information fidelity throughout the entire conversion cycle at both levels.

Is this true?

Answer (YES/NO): NO